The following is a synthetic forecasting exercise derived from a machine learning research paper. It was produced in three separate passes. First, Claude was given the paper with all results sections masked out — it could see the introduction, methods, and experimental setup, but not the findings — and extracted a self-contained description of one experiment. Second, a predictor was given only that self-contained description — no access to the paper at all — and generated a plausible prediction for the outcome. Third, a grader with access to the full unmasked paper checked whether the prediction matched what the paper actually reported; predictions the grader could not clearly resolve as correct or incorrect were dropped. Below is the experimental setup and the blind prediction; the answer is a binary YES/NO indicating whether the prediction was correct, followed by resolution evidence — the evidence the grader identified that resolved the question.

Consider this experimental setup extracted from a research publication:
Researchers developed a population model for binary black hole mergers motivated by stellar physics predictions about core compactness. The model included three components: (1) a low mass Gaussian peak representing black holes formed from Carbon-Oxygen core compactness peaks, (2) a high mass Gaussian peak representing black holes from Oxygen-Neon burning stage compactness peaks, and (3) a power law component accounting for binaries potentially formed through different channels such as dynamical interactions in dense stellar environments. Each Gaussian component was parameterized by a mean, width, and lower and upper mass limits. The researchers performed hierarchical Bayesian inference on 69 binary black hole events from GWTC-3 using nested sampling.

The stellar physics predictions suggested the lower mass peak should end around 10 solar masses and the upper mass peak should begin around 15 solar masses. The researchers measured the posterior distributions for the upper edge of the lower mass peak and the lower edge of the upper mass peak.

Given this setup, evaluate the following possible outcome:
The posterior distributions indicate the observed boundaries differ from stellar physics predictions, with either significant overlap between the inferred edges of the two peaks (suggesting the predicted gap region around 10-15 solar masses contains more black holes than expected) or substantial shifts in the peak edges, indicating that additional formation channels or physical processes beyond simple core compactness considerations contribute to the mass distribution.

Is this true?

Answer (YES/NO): NO